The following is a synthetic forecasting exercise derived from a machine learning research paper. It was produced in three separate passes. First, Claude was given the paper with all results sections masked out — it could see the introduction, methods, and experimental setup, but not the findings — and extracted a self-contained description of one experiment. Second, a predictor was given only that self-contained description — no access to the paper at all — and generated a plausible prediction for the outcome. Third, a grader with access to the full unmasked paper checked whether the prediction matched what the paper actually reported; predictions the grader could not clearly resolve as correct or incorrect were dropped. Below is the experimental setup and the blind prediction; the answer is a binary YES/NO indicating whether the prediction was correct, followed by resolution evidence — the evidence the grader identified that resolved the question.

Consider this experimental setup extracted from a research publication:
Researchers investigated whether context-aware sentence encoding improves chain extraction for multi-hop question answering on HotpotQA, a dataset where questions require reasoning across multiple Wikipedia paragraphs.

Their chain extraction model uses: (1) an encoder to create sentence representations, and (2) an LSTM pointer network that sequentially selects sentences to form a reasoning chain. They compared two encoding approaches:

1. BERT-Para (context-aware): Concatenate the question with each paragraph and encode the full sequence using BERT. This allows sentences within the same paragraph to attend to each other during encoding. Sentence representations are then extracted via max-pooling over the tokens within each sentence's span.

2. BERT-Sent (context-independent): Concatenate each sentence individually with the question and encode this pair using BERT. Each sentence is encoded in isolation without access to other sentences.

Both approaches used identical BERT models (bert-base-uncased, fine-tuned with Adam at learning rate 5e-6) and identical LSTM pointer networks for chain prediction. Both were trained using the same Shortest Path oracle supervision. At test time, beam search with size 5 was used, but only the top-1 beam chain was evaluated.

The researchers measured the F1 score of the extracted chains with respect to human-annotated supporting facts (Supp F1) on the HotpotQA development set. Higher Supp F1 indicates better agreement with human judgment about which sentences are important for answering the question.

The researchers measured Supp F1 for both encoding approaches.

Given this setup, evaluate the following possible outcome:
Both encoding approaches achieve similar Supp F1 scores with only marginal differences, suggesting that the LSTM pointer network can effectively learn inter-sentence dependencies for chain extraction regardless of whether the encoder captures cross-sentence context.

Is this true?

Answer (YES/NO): NO